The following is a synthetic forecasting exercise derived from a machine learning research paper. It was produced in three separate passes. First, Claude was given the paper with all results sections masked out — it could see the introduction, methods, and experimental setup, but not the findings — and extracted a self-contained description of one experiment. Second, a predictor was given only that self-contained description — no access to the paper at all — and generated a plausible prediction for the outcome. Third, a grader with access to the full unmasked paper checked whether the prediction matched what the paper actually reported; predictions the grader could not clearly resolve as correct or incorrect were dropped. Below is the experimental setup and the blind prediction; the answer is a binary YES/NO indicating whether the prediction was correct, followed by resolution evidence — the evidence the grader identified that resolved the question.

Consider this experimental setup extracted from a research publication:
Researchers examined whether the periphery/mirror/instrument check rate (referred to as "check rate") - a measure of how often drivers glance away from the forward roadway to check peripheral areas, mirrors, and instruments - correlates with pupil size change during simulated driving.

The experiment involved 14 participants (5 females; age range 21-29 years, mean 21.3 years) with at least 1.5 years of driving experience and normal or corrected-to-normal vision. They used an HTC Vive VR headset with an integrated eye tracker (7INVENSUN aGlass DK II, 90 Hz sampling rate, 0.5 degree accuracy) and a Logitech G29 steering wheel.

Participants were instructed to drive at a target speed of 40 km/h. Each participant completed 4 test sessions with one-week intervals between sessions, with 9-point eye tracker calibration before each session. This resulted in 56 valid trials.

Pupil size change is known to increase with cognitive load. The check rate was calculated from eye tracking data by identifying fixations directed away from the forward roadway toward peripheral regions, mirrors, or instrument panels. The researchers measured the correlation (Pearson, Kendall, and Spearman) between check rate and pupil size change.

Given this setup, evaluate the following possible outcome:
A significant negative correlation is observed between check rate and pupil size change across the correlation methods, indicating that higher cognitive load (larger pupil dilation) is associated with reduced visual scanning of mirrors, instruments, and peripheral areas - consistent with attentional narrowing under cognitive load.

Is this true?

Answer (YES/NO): NO